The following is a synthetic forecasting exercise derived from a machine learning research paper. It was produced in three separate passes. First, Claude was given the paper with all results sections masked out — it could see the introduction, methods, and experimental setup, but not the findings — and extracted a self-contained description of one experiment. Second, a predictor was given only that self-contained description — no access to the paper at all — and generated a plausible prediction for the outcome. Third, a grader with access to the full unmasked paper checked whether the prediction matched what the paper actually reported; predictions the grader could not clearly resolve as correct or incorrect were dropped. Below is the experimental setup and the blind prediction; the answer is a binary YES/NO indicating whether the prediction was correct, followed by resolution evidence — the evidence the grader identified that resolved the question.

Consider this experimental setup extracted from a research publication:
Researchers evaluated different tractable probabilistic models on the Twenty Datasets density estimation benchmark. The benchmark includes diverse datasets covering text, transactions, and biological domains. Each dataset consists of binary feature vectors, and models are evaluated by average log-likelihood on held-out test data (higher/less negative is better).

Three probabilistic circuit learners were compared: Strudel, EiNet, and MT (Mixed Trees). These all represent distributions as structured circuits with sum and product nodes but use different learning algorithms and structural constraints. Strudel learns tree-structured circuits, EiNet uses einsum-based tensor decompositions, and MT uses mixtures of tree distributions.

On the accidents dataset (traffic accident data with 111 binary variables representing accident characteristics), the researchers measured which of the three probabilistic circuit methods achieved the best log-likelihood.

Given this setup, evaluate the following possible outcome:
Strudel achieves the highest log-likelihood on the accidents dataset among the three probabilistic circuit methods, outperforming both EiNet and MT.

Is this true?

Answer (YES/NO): YES